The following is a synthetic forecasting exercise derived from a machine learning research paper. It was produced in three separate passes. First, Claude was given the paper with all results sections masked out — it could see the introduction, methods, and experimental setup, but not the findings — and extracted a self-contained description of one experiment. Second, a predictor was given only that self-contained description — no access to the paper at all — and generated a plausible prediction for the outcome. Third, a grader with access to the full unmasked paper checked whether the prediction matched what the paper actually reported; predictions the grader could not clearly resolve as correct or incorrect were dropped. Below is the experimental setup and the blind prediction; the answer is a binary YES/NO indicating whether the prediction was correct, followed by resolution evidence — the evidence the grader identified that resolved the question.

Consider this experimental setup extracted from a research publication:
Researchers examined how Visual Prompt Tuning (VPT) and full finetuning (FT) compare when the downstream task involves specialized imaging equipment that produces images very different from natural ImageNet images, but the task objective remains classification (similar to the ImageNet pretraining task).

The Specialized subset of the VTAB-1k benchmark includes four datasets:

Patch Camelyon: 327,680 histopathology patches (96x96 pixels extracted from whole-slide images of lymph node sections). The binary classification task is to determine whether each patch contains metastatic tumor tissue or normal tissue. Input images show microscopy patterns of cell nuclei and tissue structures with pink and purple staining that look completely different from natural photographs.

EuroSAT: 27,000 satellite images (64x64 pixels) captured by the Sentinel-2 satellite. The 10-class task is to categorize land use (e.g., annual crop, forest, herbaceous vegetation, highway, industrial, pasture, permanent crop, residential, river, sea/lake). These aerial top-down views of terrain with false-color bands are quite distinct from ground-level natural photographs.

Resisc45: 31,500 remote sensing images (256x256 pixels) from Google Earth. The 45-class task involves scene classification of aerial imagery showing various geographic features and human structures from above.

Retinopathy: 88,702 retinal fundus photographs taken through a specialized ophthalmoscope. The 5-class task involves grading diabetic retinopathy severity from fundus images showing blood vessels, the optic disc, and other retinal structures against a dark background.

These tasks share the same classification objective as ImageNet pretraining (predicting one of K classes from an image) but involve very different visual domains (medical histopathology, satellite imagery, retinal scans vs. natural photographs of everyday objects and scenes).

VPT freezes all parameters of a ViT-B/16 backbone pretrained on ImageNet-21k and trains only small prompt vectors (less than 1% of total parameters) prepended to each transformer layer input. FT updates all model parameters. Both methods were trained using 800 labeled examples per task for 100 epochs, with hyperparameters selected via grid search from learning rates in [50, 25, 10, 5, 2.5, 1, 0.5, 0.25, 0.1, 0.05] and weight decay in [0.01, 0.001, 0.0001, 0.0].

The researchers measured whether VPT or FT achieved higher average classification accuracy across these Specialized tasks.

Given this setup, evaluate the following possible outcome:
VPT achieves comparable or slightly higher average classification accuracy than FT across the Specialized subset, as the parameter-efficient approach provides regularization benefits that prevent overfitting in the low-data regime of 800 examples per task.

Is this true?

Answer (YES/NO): NO